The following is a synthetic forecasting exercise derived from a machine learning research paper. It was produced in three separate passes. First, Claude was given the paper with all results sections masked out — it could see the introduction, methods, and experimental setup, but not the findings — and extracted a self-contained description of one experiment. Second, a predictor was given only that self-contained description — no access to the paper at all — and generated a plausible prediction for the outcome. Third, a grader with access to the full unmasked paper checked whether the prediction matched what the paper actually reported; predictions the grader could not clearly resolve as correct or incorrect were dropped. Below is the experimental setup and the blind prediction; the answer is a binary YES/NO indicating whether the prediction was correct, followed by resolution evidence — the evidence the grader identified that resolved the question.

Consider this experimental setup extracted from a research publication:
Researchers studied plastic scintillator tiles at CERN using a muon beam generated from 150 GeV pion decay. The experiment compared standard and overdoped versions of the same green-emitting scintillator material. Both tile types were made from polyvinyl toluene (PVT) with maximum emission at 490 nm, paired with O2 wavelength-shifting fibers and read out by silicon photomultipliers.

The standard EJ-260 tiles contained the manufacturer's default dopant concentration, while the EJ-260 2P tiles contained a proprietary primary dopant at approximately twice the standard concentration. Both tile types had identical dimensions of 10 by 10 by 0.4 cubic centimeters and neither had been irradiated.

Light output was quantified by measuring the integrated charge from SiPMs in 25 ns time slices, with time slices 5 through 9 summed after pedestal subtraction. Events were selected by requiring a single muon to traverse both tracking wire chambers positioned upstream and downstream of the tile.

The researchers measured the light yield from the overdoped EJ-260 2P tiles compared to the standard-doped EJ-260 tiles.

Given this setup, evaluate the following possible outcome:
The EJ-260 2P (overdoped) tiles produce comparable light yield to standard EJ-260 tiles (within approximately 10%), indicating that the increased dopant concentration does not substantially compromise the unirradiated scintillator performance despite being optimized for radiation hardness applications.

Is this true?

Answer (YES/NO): YES